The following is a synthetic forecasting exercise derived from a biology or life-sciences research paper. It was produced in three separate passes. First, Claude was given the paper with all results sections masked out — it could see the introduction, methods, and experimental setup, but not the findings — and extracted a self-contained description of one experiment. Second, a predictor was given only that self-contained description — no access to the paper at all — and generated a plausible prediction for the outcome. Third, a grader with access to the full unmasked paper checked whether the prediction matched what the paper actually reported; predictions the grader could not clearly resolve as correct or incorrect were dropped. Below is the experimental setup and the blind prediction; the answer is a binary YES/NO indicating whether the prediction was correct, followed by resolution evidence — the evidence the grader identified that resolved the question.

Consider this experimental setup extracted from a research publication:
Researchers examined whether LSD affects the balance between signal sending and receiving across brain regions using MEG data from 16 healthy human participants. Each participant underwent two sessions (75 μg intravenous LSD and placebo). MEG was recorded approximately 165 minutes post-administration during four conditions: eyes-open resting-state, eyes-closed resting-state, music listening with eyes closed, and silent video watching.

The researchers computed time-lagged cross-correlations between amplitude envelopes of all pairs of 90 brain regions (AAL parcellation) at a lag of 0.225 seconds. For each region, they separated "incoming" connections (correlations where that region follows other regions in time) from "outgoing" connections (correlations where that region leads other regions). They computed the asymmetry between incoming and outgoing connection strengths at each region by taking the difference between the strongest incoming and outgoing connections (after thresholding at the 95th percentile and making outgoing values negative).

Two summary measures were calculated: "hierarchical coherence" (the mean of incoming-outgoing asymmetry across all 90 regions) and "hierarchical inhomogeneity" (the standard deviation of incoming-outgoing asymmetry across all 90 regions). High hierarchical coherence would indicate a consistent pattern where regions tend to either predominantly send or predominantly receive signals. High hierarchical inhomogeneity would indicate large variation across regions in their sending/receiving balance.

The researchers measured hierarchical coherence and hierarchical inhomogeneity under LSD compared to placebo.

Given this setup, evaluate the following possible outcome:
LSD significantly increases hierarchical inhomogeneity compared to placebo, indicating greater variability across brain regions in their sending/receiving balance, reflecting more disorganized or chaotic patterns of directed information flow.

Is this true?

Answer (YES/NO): NO